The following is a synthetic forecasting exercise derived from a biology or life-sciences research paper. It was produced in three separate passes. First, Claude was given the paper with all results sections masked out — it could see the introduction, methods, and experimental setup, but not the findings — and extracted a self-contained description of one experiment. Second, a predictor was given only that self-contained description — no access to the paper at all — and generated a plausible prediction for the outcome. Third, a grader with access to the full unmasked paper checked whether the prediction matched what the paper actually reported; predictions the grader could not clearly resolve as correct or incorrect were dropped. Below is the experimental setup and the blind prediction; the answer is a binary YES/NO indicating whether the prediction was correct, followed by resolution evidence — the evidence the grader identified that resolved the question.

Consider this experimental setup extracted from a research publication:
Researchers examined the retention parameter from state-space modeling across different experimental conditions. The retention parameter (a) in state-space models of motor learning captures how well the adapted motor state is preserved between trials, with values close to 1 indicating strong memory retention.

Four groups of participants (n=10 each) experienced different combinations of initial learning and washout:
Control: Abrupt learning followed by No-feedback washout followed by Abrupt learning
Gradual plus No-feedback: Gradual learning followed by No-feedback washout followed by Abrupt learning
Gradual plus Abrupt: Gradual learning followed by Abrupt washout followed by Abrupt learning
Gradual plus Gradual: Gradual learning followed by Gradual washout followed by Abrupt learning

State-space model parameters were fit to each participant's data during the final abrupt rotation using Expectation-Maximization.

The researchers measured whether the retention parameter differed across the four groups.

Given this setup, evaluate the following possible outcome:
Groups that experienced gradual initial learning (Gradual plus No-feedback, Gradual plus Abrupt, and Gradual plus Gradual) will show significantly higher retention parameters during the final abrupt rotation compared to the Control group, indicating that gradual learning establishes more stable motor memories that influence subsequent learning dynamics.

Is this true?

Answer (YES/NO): NO